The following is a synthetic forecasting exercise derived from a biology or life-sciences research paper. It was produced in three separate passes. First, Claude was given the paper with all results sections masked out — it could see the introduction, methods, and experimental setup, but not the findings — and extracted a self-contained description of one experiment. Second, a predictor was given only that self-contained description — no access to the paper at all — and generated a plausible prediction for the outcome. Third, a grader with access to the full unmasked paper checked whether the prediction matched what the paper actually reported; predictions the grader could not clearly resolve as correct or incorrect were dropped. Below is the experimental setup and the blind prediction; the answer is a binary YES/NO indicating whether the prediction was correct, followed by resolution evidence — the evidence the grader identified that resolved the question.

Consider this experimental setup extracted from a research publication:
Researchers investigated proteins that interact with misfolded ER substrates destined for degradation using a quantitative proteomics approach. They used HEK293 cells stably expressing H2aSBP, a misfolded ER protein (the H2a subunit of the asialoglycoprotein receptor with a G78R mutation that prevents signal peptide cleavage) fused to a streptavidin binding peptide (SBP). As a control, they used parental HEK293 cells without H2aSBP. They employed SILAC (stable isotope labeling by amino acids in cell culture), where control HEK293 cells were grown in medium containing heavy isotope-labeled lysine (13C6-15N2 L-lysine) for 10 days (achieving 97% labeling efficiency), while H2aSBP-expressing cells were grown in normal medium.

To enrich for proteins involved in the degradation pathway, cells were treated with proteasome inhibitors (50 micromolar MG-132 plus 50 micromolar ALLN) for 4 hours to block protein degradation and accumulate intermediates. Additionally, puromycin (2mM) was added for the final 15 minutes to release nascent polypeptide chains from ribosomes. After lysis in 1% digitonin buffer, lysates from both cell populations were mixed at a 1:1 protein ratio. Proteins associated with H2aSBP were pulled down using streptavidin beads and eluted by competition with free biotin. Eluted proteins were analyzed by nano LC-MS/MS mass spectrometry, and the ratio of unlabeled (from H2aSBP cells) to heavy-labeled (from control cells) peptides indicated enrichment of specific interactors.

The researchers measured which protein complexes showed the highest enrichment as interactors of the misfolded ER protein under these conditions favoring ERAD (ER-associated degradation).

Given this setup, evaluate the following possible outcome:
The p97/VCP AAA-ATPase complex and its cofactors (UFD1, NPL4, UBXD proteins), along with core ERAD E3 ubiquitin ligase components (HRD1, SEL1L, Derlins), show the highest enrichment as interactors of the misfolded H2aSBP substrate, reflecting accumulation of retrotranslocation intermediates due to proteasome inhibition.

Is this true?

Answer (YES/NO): NO